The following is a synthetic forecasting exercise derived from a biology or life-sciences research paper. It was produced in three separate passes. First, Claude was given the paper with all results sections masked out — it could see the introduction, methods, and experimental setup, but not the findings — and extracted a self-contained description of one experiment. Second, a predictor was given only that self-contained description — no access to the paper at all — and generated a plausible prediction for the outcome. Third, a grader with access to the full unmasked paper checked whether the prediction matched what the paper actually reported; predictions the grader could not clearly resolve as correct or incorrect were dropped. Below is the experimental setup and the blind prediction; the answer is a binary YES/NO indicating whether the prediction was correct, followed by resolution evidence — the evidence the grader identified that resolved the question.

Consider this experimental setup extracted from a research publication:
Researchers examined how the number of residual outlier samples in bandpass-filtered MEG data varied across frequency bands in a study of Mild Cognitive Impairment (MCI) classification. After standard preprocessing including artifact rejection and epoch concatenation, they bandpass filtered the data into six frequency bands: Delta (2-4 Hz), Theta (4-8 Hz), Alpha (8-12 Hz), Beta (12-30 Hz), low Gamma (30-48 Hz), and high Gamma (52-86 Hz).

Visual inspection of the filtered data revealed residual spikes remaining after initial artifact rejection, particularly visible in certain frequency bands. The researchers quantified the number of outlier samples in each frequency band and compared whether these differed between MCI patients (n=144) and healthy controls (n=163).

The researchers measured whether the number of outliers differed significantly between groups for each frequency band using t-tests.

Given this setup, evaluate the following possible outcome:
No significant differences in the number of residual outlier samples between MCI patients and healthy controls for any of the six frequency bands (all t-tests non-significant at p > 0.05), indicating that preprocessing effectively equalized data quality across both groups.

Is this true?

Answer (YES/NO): NO